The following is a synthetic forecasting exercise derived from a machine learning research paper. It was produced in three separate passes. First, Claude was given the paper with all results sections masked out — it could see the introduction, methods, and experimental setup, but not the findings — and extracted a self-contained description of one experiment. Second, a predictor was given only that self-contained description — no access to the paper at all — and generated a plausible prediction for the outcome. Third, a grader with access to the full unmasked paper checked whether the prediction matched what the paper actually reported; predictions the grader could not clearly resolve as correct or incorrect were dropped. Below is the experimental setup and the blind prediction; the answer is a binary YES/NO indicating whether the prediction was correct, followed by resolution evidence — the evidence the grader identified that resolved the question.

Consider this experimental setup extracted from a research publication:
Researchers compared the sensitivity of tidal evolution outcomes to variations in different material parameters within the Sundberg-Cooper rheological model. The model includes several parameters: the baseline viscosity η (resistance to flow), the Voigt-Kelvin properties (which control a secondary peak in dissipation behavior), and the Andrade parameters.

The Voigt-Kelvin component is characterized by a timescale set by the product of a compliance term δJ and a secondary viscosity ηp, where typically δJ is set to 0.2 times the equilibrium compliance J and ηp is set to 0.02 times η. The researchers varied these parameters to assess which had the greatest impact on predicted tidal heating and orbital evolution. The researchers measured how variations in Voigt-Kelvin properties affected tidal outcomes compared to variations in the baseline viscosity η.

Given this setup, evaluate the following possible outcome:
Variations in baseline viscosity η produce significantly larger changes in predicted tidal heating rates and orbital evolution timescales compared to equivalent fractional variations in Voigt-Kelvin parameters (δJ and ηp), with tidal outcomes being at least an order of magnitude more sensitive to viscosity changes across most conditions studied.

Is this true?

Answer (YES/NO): NO